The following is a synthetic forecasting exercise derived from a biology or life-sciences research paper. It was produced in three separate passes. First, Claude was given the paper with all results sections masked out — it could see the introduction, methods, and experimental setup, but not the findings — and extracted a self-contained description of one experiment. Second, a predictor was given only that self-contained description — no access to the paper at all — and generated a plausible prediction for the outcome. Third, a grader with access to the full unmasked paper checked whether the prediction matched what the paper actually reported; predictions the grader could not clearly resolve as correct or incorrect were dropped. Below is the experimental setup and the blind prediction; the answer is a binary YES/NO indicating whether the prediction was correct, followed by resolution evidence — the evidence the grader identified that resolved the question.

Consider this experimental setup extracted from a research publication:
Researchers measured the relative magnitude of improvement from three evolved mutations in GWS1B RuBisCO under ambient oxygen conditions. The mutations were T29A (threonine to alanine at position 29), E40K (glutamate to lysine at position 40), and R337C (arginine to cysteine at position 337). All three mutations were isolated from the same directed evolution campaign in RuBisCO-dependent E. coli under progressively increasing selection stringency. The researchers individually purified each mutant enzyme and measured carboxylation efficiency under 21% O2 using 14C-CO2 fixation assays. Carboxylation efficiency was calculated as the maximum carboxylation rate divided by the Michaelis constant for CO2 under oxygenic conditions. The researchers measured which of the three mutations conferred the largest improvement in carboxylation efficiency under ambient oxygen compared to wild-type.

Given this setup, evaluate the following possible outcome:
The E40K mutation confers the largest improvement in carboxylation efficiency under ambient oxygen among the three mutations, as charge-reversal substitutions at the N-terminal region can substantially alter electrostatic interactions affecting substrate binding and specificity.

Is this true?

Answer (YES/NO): YES